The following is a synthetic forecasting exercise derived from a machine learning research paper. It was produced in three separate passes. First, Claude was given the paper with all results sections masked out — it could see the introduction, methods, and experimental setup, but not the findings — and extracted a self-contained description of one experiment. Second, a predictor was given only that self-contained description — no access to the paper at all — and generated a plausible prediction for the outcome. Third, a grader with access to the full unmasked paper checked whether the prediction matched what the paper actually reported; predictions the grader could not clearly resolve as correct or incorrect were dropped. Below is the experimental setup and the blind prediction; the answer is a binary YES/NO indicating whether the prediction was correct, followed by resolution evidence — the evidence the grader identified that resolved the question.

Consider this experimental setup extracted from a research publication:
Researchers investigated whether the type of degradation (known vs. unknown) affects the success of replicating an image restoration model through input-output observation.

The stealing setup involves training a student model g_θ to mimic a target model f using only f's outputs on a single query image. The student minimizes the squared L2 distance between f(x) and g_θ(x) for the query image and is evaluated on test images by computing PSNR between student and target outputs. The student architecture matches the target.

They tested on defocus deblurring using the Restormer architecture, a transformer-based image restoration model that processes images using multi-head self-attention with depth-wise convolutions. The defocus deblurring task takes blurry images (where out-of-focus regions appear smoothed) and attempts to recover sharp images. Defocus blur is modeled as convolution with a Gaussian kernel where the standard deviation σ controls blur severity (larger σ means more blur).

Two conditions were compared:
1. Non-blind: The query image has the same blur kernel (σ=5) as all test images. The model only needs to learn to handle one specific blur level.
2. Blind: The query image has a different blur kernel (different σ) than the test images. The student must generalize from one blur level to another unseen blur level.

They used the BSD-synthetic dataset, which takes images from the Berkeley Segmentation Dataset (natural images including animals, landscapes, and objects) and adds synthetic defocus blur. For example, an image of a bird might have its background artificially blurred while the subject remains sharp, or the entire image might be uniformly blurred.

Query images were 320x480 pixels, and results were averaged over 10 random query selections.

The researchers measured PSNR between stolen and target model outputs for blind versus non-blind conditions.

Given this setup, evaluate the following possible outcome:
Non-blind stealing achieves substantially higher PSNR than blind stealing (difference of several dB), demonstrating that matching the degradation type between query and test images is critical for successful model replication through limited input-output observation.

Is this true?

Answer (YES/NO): NO